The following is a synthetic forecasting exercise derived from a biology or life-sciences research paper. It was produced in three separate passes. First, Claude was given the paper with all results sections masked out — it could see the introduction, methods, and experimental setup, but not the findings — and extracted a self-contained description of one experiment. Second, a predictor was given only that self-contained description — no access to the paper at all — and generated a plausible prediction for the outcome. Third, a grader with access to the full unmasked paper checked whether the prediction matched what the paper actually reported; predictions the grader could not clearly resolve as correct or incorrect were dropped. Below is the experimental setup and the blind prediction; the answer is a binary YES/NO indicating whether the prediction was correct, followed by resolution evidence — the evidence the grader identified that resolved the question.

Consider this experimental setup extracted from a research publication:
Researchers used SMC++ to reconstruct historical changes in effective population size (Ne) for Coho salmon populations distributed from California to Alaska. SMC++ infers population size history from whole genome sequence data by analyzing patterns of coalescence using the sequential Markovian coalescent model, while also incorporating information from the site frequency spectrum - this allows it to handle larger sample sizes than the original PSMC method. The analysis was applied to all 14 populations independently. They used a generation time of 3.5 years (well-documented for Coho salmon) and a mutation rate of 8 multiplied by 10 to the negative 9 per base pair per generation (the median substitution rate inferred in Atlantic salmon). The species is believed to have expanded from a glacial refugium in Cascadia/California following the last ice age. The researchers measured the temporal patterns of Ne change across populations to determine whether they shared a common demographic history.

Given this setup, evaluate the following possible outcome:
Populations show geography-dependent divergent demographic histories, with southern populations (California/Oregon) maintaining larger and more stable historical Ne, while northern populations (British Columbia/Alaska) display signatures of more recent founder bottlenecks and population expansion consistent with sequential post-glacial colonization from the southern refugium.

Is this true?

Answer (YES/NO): NO